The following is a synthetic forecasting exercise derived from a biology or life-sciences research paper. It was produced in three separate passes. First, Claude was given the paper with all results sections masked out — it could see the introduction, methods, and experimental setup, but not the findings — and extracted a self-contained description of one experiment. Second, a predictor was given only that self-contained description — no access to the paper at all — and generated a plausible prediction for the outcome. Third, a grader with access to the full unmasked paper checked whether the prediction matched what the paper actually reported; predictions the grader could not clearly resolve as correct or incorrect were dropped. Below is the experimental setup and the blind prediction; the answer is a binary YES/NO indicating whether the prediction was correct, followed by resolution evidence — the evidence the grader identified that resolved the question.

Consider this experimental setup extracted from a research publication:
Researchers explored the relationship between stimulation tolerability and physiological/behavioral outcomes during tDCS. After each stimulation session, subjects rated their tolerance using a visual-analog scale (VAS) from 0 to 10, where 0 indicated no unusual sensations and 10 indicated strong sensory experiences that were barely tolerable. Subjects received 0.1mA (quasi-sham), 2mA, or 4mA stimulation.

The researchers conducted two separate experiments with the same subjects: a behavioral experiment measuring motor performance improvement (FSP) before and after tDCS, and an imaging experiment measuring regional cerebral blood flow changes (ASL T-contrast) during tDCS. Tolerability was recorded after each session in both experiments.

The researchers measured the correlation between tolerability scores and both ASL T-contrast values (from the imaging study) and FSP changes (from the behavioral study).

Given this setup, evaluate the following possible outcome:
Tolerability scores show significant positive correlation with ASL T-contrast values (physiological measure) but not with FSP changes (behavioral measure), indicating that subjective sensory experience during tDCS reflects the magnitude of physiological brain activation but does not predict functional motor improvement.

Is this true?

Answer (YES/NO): NO